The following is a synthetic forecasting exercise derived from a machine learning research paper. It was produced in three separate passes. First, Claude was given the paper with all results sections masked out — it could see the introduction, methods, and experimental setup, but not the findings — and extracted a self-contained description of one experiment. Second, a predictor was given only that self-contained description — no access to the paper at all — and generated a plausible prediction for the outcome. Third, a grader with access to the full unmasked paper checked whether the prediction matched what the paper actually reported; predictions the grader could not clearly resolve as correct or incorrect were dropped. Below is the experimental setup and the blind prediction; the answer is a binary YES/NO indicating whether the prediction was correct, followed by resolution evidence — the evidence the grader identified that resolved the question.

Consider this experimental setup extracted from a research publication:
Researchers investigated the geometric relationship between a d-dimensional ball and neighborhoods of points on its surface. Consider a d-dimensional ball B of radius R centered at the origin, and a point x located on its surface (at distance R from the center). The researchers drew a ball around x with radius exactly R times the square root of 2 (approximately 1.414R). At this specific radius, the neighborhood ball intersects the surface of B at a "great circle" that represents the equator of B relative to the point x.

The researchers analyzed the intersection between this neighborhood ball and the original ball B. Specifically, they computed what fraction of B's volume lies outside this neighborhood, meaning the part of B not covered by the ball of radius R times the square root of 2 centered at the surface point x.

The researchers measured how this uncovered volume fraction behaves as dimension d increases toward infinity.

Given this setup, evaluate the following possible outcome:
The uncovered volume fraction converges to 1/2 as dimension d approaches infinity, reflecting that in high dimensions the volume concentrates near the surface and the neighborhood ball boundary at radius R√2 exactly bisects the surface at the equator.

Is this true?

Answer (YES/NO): NO